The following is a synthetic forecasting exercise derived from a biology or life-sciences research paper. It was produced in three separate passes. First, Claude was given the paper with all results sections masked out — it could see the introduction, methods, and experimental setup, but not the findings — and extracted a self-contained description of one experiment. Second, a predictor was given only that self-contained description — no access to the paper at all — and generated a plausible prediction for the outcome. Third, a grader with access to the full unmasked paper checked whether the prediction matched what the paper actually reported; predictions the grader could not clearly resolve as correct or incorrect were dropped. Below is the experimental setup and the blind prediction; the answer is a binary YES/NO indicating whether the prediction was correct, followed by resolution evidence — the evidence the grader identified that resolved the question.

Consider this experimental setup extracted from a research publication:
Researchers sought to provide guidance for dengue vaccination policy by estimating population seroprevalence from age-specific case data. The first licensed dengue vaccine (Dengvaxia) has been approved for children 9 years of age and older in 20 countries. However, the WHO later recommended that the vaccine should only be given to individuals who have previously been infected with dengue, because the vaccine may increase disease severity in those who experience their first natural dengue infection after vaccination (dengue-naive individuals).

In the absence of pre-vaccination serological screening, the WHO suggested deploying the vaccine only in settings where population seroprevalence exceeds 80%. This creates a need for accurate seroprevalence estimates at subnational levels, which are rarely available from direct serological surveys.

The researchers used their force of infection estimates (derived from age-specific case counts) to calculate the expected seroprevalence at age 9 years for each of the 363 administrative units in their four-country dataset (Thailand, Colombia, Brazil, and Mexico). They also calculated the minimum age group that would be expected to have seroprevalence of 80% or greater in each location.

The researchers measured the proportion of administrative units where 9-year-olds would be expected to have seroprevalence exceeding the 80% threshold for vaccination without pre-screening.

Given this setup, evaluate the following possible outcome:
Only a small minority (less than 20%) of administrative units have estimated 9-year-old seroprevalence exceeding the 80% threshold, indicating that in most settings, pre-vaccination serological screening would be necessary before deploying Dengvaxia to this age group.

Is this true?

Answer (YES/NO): YES